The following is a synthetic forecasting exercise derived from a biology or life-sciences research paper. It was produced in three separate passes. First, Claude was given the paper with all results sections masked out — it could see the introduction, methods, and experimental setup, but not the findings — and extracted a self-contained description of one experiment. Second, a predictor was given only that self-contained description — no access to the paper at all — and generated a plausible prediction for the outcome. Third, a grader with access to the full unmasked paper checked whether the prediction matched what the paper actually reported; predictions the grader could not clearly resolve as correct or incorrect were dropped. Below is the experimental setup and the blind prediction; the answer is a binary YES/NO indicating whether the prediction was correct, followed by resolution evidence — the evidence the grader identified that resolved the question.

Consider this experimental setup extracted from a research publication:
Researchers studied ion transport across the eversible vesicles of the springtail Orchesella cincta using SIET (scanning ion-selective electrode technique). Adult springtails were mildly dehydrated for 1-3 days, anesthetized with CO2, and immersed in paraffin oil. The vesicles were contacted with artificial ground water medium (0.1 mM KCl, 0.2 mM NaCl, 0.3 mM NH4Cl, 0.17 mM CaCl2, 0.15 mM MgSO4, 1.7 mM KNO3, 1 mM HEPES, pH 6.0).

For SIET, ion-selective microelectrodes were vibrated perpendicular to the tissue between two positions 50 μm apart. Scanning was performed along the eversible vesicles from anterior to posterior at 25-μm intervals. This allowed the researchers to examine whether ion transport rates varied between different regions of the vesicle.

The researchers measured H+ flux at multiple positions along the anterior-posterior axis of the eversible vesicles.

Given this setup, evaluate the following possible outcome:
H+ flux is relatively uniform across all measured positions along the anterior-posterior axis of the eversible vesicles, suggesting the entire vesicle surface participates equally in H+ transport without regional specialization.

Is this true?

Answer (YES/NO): NO